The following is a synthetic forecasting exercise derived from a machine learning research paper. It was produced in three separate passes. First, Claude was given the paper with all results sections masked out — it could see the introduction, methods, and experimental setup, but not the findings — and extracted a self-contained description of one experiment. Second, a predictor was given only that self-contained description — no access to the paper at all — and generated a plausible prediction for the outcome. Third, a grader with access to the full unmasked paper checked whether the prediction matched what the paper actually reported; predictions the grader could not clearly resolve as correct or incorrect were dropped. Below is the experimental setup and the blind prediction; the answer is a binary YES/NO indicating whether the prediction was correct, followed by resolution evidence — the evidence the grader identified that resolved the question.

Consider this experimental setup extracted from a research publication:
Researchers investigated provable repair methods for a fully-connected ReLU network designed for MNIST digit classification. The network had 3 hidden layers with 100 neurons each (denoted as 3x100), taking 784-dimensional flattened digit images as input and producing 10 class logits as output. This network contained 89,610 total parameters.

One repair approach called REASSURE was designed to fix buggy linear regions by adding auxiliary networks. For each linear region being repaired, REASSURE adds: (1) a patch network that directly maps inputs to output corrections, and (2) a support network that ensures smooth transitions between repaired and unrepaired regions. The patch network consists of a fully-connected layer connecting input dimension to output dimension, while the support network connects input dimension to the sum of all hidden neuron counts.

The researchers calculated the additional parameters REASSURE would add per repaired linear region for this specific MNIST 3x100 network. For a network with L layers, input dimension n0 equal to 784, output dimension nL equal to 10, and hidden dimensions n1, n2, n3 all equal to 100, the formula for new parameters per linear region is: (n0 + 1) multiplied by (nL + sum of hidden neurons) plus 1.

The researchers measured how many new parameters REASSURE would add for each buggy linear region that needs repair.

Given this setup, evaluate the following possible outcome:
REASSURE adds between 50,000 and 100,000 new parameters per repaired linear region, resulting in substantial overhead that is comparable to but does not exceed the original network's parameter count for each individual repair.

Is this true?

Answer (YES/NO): NO